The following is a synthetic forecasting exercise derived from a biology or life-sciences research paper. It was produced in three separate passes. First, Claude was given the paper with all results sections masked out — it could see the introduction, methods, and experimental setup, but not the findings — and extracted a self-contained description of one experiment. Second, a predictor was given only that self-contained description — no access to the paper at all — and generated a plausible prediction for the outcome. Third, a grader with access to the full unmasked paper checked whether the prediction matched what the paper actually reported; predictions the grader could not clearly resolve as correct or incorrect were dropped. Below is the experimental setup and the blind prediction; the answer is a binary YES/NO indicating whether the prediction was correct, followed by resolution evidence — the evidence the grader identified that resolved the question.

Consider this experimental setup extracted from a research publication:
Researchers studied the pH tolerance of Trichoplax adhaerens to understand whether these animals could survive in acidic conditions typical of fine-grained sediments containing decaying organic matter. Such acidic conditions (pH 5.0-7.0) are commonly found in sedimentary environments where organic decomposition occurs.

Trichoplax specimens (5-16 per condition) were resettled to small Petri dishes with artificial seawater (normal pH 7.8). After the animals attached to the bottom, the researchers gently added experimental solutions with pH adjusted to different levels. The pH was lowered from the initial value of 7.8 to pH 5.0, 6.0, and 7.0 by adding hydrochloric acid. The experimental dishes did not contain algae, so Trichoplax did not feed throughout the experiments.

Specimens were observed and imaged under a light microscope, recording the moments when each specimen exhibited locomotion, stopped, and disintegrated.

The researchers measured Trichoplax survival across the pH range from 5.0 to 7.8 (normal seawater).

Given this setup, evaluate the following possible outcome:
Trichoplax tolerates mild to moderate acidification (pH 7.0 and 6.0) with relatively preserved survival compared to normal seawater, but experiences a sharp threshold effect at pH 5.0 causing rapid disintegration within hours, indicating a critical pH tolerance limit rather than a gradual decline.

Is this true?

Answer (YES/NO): NO